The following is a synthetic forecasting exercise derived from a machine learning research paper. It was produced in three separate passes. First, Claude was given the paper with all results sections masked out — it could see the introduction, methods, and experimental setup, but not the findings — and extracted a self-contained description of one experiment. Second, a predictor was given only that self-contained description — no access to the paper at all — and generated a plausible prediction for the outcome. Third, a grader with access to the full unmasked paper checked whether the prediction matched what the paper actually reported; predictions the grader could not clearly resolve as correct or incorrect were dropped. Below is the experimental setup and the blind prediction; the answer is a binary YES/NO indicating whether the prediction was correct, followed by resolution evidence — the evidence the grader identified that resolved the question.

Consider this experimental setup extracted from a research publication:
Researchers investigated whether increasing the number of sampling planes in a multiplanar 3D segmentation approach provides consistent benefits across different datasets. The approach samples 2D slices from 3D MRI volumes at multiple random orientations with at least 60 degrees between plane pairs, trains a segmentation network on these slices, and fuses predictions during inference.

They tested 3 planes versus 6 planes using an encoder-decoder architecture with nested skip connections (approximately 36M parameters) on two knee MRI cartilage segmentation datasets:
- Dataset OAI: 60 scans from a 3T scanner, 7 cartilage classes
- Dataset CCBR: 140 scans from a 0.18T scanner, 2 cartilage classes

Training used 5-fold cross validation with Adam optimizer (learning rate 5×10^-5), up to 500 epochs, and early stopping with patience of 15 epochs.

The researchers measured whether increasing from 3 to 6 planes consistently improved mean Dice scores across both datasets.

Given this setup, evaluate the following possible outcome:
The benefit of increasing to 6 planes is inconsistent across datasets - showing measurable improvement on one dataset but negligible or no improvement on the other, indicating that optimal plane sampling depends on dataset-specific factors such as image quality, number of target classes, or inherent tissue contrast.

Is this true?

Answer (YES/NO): NO